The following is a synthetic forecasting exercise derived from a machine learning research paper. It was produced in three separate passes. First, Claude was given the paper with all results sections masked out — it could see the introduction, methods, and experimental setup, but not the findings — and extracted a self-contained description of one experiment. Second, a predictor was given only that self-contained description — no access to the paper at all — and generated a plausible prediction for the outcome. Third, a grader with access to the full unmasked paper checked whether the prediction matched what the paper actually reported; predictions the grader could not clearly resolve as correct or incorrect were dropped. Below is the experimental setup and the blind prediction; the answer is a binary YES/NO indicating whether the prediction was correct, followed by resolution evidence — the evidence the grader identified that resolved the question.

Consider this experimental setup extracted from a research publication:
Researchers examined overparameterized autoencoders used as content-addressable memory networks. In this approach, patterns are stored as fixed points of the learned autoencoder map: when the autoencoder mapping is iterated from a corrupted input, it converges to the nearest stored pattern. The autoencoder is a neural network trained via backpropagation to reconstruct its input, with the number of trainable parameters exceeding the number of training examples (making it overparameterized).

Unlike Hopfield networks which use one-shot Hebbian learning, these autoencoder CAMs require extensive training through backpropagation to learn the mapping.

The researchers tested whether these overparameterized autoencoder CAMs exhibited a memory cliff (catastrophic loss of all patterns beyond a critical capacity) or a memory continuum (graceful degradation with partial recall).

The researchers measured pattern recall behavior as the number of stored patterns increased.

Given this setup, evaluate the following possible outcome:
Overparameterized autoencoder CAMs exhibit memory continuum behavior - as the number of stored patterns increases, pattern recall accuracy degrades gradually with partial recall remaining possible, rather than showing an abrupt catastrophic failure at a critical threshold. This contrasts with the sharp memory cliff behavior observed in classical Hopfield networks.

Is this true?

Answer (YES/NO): NO